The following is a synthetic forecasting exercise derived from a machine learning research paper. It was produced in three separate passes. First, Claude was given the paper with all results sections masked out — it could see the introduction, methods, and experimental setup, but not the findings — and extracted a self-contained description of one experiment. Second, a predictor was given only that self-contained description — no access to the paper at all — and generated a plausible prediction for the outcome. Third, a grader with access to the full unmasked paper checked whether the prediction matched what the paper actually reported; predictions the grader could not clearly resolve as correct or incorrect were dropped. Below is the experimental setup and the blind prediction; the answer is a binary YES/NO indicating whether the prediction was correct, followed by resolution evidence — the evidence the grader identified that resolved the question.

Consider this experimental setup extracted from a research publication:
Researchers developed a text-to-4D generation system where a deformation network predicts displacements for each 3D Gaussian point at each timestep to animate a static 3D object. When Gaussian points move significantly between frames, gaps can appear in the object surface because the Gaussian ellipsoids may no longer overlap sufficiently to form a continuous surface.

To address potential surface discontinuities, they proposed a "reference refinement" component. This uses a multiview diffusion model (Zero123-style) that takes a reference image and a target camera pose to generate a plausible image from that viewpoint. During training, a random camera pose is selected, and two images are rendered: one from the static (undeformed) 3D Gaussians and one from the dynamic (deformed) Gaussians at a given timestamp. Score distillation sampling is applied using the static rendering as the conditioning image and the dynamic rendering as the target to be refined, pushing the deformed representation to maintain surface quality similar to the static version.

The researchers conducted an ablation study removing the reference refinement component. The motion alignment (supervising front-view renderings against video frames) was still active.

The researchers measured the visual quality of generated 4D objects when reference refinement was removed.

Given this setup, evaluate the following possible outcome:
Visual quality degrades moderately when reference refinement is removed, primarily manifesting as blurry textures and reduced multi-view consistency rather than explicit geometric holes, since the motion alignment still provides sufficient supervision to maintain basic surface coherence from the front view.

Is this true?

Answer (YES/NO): NO